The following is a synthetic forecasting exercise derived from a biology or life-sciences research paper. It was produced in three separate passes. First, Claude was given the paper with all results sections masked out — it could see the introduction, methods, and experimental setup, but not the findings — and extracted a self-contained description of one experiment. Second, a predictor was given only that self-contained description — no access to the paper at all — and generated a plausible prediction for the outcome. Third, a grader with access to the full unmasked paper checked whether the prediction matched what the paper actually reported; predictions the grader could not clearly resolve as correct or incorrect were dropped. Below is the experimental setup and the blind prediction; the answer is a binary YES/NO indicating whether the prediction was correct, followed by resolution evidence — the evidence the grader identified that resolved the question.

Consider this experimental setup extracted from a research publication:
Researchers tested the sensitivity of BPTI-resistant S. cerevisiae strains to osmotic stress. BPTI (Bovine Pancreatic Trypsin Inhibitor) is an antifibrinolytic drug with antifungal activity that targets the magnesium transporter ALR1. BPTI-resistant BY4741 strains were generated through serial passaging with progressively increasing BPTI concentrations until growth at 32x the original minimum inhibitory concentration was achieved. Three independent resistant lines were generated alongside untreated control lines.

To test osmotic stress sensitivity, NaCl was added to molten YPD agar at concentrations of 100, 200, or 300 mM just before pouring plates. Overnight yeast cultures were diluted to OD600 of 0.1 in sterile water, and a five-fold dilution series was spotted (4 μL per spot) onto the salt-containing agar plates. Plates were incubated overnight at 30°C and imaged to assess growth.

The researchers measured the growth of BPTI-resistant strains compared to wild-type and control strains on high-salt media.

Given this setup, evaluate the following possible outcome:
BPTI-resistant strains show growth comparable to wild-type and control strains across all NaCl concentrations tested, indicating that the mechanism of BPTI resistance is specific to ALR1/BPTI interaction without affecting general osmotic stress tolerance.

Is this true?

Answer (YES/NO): NO